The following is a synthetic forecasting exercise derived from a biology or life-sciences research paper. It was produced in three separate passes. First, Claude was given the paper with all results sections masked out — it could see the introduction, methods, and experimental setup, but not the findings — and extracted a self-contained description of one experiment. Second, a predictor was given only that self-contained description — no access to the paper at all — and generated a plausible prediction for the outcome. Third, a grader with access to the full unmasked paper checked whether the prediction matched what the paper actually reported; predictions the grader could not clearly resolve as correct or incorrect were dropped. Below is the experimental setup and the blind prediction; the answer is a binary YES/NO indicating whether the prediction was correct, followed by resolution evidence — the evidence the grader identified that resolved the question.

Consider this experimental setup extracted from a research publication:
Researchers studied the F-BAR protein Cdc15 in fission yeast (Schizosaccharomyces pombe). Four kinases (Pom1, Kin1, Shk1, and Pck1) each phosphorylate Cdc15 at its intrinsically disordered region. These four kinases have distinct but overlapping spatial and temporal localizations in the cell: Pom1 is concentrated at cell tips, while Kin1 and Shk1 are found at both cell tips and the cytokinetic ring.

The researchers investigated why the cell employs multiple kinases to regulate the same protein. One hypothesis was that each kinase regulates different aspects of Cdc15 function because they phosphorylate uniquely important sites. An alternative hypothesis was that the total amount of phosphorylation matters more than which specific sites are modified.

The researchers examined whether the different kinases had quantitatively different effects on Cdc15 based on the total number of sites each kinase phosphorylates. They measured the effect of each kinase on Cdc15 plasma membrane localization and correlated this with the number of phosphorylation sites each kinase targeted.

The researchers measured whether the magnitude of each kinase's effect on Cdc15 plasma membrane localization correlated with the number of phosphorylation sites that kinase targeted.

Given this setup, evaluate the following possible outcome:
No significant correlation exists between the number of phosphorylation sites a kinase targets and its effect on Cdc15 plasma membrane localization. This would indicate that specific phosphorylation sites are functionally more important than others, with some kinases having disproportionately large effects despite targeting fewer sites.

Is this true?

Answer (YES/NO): NO